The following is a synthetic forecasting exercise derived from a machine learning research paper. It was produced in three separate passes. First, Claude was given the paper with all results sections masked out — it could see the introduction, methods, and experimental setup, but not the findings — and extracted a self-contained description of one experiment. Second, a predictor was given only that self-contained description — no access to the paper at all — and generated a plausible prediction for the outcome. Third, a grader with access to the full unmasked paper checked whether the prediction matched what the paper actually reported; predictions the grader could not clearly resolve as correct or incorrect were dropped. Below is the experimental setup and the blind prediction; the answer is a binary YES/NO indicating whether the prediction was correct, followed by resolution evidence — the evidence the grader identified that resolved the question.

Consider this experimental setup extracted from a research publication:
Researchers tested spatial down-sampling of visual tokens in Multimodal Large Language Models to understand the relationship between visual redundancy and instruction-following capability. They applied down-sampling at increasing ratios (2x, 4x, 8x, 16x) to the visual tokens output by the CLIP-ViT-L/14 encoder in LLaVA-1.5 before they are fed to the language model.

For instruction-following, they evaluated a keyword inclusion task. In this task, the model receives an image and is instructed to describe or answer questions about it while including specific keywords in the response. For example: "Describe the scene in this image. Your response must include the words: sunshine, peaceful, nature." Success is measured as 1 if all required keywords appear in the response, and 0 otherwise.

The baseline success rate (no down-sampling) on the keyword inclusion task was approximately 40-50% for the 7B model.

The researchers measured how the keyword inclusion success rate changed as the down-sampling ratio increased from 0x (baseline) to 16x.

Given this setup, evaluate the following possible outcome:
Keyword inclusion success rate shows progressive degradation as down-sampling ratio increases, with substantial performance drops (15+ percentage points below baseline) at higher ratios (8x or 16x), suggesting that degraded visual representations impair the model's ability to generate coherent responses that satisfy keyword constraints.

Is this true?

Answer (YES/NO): NO